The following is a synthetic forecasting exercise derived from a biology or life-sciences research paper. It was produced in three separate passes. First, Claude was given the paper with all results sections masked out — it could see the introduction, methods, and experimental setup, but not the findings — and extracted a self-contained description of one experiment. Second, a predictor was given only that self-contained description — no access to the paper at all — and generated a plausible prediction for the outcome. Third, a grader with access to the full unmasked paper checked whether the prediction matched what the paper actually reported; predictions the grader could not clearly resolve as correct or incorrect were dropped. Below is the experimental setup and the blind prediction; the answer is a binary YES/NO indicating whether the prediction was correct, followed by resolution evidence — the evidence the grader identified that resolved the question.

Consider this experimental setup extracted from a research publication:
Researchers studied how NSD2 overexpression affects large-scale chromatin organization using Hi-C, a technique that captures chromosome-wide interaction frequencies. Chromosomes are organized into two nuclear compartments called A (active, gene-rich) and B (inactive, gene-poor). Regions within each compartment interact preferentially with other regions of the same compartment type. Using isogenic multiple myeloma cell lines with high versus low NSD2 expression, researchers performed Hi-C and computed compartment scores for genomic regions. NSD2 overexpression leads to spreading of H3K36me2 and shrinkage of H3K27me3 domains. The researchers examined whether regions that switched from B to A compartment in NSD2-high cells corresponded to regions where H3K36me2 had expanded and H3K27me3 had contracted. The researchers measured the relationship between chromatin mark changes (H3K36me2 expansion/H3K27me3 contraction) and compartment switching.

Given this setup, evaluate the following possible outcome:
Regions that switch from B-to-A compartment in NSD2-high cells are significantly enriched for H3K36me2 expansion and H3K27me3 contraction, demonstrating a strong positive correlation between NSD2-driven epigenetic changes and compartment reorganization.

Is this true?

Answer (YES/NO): YES